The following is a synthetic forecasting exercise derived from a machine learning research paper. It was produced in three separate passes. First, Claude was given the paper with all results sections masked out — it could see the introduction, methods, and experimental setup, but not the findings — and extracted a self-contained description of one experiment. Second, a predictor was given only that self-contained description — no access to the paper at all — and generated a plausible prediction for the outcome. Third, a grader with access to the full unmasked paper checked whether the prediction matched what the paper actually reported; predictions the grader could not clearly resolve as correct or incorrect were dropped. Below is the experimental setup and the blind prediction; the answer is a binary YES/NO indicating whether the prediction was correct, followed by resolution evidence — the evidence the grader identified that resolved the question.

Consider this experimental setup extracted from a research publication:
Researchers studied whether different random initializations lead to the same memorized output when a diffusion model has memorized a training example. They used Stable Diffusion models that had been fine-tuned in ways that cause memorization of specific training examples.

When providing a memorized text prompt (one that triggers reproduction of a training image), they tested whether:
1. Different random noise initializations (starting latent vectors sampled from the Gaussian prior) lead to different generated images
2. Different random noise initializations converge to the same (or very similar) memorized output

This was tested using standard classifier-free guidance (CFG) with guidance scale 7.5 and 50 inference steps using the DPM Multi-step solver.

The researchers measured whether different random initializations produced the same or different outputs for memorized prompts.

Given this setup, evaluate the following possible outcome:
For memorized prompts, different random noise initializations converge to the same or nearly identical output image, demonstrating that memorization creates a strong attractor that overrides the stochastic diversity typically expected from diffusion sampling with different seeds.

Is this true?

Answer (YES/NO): YES